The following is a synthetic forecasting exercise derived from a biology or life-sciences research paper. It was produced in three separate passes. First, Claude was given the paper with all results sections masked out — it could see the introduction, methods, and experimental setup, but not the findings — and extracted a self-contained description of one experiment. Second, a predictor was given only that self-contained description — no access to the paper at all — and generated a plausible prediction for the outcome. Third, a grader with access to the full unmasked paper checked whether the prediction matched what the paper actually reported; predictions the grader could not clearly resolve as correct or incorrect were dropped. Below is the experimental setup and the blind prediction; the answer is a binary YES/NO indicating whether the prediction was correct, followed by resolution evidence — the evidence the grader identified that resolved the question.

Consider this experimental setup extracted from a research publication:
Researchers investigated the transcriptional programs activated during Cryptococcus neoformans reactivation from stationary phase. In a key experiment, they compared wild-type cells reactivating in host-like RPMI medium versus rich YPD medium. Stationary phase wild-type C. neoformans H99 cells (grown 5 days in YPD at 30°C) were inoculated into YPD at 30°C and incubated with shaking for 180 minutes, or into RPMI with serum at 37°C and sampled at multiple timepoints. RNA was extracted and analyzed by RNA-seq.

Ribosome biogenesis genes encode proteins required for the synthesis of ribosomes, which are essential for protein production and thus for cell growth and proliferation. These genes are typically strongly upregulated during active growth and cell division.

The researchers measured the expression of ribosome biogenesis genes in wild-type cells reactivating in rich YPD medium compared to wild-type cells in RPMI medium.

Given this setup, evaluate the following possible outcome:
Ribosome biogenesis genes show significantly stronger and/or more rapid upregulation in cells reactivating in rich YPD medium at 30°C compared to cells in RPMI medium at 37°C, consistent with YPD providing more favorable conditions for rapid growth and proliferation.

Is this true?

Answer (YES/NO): YES